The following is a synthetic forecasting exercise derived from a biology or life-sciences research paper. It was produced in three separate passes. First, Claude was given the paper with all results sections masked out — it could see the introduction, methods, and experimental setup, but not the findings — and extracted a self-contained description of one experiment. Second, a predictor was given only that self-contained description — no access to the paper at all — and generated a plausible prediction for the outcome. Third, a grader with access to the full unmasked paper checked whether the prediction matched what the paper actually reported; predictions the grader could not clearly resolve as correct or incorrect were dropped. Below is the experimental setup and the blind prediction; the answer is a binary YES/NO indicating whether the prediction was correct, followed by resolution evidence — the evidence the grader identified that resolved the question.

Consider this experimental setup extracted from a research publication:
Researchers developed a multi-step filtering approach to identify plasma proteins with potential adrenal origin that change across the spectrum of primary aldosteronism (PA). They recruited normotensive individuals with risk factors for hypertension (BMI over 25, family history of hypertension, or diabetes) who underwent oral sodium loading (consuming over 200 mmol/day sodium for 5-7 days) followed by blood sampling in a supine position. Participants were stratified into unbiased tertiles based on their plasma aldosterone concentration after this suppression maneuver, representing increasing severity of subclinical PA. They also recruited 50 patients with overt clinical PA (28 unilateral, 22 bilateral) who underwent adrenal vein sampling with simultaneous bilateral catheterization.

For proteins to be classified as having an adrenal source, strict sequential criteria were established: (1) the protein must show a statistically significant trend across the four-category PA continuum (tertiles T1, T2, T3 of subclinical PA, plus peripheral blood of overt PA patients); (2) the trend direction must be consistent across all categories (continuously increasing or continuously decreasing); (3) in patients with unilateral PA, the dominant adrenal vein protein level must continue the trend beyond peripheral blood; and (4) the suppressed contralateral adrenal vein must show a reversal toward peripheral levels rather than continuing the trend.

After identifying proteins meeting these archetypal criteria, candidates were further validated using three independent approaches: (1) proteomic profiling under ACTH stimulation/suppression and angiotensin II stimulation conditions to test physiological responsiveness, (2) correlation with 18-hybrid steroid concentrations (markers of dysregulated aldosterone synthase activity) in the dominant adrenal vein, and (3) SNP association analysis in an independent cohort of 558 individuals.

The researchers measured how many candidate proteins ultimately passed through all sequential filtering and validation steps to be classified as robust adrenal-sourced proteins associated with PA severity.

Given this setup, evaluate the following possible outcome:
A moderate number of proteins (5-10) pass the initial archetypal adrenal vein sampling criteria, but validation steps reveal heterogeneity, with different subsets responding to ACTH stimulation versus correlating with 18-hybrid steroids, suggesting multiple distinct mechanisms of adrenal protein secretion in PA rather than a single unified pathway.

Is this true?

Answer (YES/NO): NO